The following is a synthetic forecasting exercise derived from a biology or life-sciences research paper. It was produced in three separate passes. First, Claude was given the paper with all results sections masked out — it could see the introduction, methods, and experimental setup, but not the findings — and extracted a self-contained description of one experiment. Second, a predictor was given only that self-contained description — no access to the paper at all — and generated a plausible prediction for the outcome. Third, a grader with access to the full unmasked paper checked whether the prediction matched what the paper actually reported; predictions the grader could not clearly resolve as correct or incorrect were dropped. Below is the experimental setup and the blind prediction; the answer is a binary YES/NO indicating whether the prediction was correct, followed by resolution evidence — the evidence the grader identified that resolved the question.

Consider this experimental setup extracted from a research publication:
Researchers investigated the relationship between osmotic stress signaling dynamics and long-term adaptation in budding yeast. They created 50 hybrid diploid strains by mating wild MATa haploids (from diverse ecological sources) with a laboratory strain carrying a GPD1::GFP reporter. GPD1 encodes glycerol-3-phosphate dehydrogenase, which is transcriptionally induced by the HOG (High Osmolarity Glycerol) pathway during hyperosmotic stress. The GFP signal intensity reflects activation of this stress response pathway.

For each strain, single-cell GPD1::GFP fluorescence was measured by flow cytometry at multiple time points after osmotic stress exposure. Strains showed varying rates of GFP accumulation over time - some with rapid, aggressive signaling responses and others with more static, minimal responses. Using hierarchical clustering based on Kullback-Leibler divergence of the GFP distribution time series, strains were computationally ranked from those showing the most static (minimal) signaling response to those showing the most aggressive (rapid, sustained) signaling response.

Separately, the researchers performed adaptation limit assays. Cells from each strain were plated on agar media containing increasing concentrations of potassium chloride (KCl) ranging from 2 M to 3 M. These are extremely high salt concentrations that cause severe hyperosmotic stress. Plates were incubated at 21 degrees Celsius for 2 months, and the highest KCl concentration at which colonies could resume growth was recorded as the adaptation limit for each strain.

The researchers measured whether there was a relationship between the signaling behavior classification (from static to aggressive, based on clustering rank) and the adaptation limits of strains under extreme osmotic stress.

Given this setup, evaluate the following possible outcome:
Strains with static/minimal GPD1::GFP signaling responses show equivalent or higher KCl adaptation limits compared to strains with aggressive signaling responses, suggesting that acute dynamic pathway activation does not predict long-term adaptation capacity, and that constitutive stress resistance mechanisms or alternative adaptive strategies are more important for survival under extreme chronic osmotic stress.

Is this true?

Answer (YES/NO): YES